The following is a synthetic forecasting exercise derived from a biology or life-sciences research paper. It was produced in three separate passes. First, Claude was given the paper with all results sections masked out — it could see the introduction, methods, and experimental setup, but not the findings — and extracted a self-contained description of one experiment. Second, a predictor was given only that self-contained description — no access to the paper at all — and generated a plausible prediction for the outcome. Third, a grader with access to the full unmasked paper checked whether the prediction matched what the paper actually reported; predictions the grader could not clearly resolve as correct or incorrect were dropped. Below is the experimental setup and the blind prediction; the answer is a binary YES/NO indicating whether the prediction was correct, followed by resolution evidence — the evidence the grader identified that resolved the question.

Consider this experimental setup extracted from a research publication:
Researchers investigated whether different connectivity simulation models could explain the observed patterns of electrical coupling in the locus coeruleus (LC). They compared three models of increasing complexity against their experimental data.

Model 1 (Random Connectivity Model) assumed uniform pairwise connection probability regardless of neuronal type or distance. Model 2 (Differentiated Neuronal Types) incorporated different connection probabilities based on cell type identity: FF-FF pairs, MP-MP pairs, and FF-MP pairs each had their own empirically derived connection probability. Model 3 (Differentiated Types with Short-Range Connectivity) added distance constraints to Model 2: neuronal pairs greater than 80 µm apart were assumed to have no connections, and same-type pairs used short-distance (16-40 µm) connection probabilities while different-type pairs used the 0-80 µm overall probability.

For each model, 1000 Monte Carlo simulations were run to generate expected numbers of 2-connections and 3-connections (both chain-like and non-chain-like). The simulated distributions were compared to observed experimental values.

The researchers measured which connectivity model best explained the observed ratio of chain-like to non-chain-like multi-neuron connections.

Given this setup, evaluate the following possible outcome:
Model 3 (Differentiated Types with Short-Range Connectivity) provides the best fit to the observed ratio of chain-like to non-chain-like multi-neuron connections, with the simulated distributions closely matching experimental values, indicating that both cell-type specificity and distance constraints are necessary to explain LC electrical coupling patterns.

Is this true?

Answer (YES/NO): NO